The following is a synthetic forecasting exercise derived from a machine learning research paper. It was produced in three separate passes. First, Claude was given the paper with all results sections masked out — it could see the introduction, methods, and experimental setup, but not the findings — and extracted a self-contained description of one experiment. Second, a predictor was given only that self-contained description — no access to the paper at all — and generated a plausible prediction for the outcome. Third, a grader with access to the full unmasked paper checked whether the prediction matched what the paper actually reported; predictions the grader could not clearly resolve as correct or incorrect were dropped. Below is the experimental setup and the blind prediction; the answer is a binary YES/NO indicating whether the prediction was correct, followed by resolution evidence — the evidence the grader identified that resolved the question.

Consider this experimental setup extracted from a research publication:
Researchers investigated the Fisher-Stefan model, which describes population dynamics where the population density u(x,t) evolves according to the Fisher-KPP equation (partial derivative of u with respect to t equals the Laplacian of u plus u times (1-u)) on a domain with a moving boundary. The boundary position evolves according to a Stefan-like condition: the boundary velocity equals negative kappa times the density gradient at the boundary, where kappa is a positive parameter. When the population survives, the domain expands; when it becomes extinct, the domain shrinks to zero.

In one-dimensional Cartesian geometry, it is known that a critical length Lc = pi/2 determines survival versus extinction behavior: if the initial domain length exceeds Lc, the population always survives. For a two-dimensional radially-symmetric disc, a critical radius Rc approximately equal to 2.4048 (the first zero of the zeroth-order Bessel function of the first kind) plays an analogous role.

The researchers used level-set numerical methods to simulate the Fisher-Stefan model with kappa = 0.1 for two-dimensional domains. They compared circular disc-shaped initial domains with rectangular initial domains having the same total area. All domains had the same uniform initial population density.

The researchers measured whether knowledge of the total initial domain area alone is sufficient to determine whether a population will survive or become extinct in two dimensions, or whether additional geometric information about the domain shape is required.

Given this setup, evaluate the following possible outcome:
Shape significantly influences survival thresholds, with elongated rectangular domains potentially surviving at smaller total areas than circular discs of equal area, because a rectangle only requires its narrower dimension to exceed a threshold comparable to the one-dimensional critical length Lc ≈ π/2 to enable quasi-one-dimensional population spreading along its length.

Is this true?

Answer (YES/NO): NO